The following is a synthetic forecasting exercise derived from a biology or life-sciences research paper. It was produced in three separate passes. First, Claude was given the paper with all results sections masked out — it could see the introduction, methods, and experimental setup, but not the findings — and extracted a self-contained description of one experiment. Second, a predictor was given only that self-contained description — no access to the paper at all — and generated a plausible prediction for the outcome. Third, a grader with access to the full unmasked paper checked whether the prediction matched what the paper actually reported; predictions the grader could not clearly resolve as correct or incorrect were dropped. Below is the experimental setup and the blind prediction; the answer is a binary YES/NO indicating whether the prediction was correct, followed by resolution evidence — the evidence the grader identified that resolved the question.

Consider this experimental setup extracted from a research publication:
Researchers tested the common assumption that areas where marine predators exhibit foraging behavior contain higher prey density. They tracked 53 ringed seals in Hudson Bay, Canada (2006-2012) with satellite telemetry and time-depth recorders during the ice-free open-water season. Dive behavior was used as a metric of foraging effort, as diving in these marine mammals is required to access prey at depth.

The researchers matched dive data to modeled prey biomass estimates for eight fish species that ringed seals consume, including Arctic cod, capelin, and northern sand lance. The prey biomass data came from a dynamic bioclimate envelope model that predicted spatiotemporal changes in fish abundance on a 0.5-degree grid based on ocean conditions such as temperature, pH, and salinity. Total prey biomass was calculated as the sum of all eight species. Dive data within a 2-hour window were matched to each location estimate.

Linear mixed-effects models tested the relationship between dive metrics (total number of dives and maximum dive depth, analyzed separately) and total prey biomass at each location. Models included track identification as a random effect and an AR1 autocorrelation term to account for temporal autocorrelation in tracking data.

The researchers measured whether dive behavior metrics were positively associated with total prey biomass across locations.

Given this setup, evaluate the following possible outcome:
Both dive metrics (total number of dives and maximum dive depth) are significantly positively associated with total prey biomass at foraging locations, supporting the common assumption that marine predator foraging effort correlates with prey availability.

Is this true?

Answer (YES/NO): NO